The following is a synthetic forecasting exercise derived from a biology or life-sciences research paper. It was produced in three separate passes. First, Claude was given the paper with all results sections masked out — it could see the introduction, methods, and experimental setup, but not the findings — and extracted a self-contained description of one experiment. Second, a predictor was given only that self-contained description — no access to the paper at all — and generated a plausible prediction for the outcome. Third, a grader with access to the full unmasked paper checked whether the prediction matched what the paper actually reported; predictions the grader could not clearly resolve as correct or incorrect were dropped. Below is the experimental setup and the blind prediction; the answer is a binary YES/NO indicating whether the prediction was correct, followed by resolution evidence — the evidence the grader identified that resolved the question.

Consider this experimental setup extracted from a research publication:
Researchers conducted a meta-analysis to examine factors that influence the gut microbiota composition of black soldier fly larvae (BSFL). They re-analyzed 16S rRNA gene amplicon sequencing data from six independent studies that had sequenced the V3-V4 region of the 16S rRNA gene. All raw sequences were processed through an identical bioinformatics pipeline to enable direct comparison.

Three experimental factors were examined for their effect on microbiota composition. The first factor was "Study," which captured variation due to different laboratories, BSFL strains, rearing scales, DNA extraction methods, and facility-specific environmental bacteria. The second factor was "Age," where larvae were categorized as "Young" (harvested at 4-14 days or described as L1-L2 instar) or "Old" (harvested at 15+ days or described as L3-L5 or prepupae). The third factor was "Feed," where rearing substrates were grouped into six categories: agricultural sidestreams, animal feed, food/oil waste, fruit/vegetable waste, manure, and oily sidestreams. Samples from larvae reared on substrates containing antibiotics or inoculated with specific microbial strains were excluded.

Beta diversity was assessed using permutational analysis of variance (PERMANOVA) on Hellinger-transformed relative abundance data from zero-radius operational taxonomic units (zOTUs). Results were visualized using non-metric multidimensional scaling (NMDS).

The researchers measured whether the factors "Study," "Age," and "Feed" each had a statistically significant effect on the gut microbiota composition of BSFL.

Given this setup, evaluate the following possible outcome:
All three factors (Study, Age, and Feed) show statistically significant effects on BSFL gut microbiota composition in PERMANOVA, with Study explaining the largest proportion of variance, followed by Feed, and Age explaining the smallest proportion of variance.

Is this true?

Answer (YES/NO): NO